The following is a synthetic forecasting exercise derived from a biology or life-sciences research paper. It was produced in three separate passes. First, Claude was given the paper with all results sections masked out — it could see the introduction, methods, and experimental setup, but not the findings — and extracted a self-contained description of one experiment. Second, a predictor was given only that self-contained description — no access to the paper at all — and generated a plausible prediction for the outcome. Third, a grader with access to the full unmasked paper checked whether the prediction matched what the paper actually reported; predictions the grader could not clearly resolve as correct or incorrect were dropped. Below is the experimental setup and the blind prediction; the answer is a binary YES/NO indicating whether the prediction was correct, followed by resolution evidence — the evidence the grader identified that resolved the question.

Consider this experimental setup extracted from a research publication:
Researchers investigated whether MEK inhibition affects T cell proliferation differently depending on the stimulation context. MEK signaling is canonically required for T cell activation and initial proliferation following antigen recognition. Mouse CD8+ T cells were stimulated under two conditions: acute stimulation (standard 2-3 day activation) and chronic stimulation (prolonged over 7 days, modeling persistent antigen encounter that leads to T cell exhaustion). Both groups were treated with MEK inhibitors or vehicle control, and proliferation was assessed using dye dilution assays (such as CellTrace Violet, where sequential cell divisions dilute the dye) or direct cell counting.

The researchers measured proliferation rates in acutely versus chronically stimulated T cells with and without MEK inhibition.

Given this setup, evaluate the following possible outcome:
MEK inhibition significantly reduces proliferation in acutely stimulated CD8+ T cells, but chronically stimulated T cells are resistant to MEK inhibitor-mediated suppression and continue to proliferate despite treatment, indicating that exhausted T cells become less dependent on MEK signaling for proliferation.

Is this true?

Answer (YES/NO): NO